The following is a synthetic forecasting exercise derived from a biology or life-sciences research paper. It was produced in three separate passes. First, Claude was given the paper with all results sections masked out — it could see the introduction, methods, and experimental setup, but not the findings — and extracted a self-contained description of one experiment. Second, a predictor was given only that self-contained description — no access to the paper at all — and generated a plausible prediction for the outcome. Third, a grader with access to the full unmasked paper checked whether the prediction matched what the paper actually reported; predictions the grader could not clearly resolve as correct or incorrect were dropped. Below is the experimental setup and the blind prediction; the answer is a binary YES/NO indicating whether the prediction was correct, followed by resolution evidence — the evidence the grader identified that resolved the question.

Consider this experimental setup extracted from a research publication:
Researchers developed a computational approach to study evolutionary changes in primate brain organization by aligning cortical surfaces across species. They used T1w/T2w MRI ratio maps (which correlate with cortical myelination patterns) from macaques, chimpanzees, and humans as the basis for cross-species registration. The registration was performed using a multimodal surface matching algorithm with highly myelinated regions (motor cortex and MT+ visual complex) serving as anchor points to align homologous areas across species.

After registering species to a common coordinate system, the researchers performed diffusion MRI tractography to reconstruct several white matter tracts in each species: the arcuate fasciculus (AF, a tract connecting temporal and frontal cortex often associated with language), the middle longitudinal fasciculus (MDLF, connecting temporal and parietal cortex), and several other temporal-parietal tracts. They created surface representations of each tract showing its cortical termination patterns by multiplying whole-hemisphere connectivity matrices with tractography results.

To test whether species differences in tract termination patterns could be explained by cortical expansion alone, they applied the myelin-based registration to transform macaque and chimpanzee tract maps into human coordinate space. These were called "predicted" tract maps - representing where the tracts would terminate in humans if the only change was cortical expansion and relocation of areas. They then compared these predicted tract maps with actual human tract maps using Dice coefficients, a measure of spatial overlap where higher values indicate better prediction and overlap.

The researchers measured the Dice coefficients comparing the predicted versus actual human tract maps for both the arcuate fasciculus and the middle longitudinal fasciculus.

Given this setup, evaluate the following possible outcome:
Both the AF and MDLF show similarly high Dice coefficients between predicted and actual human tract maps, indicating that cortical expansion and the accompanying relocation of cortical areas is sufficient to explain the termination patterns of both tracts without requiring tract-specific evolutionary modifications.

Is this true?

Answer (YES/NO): NO